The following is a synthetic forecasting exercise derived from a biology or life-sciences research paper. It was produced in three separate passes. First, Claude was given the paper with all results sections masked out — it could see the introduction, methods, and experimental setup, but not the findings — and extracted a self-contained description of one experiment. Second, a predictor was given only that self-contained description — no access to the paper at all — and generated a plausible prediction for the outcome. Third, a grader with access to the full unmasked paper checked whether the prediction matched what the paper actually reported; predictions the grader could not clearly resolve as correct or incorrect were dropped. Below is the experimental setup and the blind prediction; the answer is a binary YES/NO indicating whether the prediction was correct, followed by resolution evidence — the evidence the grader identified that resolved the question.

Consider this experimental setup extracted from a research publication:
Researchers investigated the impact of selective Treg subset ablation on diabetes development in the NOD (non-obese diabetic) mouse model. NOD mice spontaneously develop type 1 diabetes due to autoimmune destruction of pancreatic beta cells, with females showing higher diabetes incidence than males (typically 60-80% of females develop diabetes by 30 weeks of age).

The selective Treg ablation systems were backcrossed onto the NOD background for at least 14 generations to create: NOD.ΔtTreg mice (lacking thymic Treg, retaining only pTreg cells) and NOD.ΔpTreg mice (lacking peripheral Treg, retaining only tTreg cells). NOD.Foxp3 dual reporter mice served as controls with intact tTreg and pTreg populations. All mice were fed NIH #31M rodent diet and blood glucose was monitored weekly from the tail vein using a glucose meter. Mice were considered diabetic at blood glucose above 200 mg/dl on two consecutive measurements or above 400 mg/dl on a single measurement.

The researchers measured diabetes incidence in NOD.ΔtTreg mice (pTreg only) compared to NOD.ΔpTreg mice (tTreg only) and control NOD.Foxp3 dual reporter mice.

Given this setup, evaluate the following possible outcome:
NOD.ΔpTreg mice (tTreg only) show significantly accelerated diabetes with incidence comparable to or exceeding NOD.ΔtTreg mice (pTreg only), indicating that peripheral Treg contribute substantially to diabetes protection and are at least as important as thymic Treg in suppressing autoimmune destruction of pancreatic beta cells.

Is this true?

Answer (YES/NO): NO